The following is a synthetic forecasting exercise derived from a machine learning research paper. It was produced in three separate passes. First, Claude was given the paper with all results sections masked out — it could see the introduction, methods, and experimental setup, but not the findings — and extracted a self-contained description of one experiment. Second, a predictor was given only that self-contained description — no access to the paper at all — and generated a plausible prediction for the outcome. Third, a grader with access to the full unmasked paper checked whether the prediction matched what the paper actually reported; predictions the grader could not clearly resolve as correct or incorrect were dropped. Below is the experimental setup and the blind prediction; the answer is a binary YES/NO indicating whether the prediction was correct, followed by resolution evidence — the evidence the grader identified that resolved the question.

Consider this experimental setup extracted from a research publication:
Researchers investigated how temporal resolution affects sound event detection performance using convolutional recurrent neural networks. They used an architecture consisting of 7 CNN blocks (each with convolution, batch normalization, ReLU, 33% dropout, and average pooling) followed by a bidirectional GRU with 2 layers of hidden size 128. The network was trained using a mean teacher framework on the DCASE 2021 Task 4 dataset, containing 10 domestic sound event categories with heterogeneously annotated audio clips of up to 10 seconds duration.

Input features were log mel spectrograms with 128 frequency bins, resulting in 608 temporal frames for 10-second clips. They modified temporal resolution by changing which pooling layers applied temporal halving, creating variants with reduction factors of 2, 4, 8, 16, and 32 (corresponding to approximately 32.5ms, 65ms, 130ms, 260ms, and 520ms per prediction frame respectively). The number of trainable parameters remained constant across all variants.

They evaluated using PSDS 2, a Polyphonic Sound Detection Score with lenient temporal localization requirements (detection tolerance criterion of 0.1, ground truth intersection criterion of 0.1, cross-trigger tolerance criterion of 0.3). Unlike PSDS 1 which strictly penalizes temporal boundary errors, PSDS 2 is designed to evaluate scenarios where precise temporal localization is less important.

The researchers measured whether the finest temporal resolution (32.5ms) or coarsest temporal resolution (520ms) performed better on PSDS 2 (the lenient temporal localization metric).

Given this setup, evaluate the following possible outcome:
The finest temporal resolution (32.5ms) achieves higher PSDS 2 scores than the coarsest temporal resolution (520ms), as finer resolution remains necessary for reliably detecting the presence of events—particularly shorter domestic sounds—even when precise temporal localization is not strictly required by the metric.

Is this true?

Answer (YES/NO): NO